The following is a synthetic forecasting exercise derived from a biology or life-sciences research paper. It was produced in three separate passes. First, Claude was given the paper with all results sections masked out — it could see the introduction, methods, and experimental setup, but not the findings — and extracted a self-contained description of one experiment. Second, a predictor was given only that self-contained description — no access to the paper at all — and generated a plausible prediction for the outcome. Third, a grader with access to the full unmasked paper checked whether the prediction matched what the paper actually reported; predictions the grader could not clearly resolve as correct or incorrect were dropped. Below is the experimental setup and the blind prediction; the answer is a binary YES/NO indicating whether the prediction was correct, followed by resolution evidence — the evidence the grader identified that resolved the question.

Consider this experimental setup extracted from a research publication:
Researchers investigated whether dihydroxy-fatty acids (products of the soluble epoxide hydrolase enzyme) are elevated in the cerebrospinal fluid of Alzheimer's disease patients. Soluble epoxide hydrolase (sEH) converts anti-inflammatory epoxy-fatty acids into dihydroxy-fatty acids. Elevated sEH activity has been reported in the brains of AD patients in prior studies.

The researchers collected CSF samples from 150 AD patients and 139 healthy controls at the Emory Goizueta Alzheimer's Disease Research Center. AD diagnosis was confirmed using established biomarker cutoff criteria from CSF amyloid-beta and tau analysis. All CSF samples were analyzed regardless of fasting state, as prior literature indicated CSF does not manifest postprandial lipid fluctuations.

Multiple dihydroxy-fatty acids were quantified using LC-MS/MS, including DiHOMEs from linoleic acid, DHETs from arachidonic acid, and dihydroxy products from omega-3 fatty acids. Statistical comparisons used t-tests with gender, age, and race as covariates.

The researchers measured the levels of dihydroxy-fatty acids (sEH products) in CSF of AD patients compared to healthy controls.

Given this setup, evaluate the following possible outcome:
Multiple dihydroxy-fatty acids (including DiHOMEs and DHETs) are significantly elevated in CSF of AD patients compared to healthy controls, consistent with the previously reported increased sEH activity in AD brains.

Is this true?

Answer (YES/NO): NO